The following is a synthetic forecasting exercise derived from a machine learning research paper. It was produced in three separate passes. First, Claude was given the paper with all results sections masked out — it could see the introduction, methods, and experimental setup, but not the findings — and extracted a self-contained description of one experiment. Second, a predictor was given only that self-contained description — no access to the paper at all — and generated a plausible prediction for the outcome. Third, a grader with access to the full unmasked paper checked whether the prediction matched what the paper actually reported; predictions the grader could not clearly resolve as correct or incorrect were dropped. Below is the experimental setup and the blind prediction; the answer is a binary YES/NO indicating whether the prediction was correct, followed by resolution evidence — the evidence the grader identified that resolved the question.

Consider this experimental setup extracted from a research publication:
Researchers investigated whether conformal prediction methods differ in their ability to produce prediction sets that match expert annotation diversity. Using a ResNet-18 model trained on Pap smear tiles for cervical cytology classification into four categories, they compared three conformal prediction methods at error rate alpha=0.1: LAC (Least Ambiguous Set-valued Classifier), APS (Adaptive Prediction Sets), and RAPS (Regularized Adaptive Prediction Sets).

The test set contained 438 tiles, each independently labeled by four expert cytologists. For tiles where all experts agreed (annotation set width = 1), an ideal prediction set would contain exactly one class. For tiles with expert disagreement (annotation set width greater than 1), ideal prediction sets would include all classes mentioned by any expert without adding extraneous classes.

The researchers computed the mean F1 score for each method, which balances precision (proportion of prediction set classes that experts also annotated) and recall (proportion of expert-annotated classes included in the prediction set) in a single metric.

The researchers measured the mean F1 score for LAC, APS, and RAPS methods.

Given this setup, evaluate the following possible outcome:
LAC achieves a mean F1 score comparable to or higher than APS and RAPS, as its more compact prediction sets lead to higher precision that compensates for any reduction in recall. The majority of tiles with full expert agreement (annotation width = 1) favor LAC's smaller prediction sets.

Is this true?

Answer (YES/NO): NO